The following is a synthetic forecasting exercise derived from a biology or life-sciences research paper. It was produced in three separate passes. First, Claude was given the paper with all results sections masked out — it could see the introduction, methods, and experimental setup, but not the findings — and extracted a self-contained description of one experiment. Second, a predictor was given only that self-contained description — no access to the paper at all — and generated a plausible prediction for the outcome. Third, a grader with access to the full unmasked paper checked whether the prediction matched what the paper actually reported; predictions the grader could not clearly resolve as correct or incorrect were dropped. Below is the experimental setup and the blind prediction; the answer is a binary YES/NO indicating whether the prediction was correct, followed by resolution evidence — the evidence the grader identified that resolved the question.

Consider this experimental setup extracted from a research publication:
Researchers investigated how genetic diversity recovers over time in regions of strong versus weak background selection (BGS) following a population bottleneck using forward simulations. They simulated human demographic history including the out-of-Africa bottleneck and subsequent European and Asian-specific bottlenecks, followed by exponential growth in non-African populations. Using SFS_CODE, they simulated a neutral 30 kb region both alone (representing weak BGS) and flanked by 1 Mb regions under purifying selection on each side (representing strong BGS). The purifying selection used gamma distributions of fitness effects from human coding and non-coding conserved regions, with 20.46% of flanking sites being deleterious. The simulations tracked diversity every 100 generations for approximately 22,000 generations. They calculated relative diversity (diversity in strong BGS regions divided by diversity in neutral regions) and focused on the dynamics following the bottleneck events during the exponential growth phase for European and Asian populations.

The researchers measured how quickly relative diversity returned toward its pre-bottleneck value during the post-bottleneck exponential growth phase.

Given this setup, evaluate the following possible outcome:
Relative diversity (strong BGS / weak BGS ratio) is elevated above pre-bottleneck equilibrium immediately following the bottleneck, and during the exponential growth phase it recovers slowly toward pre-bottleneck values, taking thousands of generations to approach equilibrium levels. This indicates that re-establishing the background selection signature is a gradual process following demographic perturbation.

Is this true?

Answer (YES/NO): NO